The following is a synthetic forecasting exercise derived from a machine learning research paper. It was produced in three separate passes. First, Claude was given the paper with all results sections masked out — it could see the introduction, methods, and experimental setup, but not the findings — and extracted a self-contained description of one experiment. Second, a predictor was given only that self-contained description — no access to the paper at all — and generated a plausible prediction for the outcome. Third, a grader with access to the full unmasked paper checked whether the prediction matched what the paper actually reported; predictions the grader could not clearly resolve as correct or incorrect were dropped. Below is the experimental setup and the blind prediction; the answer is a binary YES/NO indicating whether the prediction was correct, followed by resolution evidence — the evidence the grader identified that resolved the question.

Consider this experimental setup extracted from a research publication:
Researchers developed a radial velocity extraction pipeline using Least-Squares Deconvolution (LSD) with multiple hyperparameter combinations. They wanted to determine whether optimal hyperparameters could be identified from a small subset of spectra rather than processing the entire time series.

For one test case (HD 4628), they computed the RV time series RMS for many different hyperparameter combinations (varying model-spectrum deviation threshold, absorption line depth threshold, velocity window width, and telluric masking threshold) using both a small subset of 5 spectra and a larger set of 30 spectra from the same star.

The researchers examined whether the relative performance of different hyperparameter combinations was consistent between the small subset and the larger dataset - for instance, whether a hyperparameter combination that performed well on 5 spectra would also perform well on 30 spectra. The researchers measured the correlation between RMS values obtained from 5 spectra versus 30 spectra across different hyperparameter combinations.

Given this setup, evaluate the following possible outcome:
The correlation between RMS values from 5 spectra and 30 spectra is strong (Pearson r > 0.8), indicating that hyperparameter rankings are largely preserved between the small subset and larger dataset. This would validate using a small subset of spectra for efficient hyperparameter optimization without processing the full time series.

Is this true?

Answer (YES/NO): NO